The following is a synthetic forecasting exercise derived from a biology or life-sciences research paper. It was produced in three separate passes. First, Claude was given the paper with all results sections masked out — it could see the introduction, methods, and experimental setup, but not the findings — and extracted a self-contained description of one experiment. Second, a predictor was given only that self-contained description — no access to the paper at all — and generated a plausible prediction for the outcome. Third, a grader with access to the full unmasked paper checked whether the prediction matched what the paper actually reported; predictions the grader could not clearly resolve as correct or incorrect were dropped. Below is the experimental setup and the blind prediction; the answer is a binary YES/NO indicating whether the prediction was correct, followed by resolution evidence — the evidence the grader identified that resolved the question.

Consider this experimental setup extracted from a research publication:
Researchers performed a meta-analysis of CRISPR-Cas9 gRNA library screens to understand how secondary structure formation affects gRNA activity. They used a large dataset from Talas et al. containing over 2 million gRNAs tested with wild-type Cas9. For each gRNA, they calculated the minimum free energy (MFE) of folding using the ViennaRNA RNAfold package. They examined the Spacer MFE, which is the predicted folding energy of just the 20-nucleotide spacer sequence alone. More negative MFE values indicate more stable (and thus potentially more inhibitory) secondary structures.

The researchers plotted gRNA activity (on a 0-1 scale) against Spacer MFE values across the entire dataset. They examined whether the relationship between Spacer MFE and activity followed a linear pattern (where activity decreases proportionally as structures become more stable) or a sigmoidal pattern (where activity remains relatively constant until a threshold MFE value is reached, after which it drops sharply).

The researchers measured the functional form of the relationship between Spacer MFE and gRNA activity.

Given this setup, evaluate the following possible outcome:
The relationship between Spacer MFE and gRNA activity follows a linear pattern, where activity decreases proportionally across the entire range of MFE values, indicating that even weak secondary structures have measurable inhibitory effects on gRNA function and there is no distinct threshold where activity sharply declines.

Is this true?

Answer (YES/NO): NO